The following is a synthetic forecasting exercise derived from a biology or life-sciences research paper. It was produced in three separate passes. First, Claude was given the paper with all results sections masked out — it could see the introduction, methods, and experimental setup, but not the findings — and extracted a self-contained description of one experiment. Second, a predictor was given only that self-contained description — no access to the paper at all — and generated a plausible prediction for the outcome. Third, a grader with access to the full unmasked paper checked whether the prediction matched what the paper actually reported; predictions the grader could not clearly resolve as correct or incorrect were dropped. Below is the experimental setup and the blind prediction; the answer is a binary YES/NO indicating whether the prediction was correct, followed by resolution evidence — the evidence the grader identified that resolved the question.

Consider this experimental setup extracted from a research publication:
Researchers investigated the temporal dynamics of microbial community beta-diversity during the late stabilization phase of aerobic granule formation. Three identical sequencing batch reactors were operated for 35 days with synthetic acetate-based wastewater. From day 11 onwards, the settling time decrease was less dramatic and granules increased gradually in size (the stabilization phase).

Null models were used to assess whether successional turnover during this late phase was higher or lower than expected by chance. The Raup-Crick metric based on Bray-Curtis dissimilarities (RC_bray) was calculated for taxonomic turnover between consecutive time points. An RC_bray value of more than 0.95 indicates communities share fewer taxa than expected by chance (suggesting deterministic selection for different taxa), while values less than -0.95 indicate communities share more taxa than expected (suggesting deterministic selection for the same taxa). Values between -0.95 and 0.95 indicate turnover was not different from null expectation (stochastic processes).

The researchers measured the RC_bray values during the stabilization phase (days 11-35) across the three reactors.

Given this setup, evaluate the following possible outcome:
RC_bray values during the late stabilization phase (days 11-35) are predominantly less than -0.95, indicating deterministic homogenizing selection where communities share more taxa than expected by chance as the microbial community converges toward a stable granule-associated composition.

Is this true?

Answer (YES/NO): YES